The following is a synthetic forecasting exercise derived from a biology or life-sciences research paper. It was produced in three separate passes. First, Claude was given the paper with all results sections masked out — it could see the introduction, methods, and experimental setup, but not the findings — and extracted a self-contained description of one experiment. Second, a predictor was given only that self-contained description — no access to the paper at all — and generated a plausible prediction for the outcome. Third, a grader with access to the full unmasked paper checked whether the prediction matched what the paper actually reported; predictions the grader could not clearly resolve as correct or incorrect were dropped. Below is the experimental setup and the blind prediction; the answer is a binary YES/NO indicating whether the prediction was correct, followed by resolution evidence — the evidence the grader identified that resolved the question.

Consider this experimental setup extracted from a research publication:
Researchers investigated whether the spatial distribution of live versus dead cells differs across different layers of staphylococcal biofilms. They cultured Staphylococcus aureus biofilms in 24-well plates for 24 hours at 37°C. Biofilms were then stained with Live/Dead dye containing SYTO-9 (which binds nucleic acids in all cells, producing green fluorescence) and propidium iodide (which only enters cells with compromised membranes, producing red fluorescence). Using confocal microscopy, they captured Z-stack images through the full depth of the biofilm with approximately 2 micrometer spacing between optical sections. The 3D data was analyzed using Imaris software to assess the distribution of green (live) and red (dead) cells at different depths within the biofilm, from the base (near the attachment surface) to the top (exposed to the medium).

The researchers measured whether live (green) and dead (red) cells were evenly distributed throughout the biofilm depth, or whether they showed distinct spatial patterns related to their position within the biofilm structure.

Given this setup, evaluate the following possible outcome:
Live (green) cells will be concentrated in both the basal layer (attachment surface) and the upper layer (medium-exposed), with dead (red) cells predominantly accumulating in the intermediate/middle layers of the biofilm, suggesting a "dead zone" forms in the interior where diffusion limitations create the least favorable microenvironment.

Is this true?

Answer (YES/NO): NO